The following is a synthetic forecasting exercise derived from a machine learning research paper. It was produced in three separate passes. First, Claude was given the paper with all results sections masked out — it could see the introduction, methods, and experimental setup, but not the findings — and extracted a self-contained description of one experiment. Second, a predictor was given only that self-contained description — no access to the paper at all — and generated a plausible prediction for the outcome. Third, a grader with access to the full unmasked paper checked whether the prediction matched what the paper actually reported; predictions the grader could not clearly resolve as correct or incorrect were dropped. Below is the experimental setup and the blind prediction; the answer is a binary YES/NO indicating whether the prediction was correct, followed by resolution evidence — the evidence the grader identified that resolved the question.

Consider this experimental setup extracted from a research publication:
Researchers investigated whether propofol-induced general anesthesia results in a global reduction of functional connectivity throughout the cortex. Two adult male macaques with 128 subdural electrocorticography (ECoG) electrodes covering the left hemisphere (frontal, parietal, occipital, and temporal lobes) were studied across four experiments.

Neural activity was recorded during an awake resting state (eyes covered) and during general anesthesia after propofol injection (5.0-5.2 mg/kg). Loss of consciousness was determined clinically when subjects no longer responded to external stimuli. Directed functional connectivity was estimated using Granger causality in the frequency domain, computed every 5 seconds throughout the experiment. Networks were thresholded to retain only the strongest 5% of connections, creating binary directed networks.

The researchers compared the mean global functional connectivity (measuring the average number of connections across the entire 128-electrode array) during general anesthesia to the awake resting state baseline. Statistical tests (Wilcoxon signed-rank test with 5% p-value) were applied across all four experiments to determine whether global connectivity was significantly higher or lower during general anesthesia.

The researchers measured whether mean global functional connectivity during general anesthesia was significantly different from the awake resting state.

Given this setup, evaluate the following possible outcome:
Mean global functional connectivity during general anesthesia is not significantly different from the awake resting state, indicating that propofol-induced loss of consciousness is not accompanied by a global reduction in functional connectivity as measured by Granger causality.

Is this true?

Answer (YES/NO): YES